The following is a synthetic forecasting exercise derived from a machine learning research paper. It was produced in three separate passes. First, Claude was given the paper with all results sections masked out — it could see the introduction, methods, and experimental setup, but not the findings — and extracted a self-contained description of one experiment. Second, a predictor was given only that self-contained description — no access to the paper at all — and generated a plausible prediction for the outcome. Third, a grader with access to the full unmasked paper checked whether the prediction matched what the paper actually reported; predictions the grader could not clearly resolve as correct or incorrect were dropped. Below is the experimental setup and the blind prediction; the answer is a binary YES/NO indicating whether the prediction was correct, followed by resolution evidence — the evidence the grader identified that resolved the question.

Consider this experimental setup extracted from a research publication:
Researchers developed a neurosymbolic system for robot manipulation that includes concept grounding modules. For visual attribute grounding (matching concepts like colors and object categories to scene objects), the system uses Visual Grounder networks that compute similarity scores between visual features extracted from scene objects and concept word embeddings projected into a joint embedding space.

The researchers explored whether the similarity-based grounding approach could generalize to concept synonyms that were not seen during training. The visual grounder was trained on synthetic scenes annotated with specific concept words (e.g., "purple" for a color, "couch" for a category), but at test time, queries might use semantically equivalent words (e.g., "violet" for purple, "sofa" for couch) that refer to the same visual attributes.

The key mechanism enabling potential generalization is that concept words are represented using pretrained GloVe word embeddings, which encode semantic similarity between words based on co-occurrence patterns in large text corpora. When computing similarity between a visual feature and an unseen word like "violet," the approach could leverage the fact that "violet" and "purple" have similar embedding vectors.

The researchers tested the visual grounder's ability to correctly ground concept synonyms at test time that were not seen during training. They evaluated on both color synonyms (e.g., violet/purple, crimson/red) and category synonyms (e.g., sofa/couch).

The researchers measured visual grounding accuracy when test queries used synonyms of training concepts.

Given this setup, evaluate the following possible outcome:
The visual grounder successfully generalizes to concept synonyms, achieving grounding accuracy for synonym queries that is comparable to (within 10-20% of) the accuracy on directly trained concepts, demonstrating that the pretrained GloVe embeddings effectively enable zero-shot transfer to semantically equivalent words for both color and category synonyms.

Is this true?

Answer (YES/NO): NO